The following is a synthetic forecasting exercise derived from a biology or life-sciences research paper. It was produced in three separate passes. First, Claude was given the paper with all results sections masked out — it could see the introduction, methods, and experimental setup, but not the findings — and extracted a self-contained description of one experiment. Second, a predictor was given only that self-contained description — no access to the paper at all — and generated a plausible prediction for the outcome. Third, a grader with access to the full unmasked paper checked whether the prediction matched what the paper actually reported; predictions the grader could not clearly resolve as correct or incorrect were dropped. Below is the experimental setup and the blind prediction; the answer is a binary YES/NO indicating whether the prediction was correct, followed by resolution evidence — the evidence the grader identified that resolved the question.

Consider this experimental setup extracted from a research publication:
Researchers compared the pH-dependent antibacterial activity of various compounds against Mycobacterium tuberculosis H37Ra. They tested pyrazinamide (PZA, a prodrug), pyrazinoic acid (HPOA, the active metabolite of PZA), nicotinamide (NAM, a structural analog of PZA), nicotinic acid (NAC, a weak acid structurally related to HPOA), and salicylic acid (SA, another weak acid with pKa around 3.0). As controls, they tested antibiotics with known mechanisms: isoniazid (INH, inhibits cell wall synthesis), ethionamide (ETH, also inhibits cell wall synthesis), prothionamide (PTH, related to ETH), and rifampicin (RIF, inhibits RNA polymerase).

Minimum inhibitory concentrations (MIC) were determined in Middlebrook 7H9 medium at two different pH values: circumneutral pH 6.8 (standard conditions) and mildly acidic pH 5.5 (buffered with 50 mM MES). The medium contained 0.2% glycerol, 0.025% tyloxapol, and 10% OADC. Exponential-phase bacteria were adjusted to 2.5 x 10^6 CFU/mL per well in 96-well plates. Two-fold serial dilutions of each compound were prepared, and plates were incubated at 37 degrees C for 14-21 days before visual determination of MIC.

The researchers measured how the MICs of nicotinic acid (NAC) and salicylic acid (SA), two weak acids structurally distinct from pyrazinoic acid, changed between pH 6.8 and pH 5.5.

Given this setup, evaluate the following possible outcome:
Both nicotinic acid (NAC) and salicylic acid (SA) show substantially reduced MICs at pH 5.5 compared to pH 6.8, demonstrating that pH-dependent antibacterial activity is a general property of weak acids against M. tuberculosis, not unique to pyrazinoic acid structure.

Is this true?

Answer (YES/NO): YES